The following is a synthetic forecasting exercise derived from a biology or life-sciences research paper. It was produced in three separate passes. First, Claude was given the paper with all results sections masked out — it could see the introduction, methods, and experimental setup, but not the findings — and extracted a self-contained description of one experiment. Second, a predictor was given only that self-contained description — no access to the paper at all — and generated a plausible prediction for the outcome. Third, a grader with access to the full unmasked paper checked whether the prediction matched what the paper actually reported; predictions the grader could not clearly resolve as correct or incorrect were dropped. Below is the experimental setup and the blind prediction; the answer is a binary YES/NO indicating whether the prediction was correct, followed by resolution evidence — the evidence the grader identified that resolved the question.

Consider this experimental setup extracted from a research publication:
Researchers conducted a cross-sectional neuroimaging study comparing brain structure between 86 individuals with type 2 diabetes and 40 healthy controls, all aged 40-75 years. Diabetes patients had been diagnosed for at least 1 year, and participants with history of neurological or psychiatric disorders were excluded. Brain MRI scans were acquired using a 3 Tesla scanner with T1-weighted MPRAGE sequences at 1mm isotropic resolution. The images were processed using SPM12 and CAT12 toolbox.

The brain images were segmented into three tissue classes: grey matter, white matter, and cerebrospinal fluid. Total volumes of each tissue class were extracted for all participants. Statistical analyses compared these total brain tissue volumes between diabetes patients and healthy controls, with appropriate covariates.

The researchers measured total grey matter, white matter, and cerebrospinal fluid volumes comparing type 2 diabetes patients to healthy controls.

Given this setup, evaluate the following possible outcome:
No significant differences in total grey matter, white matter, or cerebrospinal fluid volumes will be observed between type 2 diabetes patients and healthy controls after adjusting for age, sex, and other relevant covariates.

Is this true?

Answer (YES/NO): NO